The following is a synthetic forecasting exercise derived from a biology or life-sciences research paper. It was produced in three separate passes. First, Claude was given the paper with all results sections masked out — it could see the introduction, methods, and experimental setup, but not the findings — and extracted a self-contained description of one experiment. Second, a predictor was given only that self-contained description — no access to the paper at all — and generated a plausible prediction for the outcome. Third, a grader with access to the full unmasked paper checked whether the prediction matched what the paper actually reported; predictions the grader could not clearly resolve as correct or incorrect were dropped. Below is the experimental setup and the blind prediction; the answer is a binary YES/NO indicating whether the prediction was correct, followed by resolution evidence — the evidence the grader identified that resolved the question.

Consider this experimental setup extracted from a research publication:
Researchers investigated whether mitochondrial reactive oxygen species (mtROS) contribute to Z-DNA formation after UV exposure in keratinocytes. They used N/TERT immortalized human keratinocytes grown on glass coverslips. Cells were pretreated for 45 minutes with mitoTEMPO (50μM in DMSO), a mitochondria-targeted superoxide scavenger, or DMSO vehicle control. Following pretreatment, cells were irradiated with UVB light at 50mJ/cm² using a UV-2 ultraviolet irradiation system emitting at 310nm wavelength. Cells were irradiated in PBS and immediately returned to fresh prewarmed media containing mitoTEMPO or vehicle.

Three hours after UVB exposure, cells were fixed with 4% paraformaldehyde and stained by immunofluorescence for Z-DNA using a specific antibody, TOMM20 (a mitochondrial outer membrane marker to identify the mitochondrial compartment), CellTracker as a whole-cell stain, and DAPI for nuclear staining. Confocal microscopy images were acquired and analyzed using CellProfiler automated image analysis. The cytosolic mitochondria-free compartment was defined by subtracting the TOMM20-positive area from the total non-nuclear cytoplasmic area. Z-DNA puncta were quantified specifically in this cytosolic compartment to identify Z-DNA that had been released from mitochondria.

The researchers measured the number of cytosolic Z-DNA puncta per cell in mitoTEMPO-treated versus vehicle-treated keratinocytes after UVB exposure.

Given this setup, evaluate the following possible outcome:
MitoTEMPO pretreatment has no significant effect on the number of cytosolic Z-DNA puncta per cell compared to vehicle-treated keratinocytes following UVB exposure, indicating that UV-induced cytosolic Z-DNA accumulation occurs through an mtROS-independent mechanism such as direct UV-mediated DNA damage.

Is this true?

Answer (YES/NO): NO